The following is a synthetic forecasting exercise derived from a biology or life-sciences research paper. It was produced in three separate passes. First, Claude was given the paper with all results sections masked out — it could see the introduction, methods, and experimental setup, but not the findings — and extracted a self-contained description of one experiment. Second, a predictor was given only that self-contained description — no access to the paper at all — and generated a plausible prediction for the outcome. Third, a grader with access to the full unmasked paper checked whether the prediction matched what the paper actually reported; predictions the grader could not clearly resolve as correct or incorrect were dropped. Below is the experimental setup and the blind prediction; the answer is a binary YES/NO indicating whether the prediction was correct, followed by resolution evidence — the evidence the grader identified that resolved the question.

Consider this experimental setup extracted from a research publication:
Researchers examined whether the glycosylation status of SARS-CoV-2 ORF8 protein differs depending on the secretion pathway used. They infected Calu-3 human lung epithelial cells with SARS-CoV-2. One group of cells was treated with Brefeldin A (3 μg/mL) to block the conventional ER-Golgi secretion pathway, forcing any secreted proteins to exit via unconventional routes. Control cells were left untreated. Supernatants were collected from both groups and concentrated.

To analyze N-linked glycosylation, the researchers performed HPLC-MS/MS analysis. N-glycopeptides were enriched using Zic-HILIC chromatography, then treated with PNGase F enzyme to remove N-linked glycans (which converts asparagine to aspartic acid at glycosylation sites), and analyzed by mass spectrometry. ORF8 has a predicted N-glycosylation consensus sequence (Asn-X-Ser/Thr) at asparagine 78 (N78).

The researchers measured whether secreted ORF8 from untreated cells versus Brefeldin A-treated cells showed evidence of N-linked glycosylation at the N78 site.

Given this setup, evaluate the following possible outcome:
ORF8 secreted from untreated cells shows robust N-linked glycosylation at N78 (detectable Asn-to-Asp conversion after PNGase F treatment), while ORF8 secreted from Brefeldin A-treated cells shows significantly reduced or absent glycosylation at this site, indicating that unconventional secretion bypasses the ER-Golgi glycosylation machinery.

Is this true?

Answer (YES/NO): YES